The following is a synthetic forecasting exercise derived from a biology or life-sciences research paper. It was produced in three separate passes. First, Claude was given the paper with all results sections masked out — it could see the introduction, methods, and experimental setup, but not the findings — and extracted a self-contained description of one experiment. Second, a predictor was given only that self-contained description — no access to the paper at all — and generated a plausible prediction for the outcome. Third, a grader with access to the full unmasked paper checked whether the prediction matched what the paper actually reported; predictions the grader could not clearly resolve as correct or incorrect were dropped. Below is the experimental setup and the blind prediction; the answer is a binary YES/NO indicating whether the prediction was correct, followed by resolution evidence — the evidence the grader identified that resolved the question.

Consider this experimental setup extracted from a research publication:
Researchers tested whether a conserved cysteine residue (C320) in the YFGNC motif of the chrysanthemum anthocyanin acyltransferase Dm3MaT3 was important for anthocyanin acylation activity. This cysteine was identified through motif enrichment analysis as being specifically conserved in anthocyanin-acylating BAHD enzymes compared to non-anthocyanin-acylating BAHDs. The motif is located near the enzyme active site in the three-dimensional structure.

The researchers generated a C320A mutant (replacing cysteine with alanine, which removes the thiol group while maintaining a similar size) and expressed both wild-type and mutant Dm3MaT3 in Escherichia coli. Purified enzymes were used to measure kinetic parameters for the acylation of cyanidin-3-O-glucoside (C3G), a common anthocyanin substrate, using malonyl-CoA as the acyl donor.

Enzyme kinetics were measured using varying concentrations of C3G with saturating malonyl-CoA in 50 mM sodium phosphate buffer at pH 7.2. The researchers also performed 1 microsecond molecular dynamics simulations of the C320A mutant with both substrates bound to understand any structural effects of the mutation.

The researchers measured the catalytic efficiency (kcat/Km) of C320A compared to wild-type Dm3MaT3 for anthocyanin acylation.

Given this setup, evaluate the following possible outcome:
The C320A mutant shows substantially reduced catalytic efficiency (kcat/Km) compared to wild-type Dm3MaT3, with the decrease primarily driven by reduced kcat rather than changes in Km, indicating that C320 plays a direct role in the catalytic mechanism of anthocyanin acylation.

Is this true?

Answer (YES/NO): NO